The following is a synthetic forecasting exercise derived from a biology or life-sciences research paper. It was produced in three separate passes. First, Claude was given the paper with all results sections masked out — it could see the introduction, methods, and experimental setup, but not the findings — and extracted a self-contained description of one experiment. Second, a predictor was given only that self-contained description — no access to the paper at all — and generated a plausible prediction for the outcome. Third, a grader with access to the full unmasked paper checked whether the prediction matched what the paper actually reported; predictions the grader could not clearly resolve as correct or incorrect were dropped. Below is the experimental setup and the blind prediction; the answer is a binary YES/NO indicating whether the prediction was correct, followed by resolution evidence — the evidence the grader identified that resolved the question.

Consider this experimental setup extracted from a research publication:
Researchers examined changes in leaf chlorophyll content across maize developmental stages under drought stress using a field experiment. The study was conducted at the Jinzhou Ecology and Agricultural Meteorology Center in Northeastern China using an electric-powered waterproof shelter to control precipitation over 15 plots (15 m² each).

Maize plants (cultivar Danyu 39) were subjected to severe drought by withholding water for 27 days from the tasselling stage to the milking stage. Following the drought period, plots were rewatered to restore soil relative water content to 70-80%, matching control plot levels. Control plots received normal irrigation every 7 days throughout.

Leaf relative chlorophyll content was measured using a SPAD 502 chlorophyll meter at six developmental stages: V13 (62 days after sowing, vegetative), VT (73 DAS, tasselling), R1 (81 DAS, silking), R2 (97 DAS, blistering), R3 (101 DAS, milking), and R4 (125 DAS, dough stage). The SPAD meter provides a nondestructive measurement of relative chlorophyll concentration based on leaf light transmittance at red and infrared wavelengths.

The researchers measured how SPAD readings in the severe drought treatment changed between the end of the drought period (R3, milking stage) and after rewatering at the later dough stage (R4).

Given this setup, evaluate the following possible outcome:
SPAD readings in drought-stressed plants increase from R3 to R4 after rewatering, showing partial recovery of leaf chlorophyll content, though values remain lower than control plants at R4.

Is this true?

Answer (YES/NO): YES